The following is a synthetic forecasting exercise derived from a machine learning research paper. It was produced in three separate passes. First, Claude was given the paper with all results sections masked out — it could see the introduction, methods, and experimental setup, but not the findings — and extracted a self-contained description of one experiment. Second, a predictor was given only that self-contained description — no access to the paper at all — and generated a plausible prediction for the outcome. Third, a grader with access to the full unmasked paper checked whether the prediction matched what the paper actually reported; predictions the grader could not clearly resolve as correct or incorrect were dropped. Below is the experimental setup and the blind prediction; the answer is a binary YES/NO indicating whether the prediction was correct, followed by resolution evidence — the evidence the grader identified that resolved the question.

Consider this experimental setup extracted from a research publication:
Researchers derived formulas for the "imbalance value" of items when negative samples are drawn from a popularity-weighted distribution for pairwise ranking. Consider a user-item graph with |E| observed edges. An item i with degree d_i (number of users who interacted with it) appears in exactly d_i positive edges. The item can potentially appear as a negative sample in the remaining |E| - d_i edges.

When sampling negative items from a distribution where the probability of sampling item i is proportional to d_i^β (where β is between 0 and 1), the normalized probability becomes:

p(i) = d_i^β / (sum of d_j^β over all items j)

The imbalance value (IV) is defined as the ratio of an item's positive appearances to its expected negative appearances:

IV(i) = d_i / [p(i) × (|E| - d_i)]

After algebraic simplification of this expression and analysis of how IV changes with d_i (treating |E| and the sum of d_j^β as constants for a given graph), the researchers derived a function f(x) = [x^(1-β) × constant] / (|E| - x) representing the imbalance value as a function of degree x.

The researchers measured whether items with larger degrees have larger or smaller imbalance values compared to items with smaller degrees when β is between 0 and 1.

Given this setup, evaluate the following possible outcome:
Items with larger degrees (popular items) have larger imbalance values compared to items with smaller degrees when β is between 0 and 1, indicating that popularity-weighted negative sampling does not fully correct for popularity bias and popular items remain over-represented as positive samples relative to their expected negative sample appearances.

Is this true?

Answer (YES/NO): YES